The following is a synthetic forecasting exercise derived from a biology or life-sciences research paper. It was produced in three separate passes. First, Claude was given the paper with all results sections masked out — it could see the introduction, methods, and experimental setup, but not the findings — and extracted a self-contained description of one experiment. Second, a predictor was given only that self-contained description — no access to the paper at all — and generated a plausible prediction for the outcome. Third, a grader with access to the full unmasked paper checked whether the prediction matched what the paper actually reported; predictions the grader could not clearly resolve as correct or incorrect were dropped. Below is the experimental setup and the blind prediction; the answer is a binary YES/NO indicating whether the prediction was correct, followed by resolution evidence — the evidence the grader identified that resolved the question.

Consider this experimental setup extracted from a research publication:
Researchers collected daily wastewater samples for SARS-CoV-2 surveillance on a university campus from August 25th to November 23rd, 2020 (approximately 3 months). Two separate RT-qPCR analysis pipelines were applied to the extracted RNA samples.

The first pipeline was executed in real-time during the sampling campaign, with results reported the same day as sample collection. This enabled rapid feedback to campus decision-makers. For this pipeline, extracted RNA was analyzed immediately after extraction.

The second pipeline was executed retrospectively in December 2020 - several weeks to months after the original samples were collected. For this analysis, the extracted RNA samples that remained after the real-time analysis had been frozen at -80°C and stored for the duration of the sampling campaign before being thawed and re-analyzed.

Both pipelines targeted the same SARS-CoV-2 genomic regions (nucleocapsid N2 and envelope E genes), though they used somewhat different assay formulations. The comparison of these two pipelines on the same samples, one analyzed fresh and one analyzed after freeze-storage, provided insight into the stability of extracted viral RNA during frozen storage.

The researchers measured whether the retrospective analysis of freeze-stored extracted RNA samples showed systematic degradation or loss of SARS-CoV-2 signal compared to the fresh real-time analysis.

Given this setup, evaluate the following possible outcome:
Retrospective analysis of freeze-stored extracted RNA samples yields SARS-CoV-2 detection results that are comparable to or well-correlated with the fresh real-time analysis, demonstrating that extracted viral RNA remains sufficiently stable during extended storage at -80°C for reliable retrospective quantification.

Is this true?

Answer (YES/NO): YES